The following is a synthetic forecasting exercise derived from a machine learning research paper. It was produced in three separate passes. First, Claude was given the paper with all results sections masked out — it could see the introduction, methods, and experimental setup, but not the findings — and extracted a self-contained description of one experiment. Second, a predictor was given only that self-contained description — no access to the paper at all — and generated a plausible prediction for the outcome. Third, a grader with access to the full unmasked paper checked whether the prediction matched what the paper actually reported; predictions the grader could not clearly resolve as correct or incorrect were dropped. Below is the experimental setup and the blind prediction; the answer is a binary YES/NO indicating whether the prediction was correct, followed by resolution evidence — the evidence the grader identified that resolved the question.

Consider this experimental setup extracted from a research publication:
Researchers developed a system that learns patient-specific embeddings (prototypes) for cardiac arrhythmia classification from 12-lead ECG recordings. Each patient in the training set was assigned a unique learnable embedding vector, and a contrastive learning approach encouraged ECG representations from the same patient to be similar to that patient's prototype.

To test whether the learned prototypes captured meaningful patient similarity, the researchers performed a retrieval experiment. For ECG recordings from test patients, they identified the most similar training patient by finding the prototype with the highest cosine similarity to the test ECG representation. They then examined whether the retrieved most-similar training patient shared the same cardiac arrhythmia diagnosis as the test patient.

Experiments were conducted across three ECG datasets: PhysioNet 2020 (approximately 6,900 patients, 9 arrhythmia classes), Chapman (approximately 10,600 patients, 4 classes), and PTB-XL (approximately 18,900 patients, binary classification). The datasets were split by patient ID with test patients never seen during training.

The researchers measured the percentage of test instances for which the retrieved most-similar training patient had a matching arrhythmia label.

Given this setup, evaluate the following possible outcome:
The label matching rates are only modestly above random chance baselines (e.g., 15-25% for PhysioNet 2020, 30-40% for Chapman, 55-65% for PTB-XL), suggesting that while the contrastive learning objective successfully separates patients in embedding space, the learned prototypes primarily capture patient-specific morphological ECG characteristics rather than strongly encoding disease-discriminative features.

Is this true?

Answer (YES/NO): NO